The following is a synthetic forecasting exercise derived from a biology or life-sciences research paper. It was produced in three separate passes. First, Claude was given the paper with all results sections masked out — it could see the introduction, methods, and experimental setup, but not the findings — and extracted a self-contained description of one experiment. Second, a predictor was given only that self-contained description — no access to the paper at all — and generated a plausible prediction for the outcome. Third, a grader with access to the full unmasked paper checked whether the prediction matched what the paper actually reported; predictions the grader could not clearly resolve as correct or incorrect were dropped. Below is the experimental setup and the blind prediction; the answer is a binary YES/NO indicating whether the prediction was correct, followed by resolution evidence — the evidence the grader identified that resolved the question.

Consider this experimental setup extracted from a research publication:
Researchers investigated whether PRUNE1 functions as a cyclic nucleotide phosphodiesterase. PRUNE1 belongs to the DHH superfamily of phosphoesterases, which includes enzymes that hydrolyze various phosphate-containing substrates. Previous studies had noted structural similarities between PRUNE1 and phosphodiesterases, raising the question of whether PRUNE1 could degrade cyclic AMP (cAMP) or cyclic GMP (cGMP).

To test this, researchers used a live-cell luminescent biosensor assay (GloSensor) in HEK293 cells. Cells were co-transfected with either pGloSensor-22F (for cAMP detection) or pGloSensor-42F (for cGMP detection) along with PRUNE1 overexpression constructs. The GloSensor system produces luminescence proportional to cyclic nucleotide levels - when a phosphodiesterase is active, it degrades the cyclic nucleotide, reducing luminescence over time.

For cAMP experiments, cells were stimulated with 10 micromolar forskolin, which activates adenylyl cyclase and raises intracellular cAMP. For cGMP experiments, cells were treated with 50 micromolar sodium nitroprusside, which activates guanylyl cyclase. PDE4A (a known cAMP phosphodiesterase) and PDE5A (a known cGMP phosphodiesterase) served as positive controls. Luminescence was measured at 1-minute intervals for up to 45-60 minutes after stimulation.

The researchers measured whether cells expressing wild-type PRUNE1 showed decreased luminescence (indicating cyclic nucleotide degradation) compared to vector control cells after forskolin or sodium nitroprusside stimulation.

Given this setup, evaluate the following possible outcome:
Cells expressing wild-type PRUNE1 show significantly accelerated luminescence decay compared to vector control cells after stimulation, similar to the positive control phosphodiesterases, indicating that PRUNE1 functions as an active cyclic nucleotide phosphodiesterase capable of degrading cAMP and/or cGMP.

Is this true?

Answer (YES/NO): NO